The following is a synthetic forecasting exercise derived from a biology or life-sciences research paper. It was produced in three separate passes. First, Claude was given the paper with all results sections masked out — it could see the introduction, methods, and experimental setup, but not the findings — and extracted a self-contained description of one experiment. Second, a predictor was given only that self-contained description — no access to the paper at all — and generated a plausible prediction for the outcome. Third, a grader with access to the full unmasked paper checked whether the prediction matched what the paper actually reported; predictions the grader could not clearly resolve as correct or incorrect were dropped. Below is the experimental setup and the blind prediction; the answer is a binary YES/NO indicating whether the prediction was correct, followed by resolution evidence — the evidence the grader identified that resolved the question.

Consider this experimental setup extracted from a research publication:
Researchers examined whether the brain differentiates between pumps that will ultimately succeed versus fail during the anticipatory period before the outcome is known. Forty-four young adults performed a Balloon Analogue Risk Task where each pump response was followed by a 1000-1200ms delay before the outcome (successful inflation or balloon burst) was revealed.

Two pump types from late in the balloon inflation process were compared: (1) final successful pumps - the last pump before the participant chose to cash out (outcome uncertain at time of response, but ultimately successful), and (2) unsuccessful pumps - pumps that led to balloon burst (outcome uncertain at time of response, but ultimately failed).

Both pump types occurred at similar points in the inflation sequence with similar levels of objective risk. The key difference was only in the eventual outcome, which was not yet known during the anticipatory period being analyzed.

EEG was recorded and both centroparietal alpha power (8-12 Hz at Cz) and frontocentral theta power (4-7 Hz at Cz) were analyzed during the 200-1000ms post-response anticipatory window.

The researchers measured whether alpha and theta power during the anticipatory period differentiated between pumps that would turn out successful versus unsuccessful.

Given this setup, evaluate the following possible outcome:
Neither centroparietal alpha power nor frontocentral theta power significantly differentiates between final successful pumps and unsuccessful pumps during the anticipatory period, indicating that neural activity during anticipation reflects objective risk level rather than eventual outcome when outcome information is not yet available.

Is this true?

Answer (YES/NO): NO